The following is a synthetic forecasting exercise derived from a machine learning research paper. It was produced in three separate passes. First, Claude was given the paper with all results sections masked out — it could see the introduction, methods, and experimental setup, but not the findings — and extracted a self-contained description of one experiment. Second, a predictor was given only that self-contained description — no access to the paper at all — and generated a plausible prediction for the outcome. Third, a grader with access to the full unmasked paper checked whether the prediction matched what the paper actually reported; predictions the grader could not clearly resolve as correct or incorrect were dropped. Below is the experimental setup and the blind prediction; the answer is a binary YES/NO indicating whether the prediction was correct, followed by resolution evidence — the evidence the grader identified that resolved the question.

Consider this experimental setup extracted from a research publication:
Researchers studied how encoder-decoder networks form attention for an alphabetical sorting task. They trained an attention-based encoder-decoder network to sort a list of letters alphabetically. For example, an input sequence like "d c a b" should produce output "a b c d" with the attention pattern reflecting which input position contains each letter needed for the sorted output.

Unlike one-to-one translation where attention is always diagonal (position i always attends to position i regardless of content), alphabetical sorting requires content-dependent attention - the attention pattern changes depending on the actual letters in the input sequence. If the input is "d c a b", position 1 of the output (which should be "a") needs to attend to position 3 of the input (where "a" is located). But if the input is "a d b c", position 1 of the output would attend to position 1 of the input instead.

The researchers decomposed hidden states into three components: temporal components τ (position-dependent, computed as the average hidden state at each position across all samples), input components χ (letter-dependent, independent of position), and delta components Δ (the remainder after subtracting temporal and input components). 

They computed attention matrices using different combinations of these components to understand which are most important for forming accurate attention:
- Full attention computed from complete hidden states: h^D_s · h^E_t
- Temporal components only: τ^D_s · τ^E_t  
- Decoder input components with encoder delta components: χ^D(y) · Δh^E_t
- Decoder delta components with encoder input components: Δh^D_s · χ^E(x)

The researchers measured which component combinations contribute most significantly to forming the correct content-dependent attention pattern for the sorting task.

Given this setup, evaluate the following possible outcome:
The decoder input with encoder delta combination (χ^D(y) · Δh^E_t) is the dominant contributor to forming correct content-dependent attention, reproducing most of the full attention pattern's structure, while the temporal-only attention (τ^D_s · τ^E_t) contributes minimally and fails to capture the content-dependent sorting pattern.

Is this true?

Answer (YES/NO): NO